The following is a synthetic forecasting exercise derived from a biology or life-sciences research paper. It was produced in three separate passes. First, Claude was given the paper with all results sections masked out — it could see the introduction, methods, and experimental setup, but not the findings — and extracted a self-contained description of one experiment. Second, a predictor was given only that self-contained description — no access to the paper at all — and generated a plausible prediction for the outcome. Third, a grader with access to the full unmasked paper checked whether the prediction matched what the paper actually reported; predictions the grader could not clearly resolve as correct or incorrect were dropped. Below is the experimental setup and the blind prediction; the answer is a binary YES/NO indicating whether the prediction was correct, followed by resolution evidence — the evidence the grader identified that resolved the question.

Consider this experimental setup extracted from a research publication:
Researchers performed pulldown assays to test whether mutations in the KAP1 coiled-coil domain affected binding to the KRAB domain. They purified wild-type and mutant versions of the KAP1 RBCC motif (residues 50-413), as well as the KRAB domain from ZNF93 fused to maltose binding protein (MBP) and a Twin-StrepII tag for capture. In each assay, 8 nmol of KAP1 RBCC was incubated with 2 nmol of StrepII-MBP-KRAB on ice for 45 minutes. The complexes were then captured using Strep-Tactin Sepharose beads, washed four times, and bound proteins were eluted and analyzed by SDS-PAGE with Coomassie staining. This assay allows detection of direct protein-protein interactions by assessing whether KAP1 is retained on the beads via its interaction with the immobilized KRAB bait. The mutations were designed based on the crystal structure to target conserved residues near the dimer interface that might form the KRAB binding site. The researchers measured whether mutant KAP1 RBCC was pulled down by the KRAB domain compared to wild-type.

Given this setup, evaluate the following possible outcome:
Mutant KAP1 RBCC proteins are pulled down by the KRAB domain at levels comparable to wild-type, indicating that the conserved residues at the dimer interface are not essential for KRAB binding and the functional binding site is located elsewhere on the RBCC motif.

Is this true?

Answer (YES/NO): NO